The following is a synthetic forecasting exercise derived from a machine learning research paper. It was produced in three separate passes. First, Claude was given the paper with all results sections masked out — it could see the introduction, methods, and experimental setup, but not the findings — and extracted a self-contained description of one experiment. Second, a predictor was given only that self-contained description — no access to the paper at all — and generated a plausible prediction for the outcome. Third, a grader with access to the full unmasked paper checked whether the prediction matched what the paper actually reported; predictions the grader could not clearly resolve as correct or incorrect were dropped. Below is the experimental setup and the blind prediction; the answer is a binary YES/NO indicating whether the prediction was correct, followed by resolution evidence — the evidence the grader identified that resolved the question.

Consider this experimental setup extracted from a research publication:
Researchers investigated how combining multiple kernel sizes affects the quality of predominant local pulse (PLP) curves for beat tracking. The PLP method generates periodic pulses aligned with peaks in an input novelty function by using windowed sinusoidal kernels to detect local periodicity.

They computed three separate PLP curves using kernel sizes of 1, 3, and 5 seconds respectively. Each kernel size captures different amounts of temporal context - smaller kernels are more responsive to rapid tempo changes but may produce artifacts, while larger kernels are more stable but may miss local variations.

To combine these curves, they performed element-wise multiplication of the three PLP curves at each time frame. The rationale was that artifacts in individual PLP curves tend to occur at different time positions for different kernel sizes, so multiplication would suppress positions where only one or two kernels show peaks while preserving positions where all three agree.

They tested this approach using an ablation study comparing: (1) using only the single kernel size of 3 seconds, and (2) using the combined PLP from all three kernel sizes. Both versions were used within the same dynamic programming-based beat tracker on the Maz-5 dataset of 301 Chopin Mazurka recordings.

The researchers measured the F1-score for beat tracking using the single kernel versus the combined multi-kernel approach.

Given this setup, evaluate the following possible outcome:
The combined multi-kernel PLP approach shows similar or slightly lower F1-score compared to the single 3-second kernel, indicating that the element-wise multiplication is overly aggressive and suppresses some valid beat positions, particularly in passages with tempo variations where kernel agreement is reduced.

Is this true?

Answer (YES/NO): NO